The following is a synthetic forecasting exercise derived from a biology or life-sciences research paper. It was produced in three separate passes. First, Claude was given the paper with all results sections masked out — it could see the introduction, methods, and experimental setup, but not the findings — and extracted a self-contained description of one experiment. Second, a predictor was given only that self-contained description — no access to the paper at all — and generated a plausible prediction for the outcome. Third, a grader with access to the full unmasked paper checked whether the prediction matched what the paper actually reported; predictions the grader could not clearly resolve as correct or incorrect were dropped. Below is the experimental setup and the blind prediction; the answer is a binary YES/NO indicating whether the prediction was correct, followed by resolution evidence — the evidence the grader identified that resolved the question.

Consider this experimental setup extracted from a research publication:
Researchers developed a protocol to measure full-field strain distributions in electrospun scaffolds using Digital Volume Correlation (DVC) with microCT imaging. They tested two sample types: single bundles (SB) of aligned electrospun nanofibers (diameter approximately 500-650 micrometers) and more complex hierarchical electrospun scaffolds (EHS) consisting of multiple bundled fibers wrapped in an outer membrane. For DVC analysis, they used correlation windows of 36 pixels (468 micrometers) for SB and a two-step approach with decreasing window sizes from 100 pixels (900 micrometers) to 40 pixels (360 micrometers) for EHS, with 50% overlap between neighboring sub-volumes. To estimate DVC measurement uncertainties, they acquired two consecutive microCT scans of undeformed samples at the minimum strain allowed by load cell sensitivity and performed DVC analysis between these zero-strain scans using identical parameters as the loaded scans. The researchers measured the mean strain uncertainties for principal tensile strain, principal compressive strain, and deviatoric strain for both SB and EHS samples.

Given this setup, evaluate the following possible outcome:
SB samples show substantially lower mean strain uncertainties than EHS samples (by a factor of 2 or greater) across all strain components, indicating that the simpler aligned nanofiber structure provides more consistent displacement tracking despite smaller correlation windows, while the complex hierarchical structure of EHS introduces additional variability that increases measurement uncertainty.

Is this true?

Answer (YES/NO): NO